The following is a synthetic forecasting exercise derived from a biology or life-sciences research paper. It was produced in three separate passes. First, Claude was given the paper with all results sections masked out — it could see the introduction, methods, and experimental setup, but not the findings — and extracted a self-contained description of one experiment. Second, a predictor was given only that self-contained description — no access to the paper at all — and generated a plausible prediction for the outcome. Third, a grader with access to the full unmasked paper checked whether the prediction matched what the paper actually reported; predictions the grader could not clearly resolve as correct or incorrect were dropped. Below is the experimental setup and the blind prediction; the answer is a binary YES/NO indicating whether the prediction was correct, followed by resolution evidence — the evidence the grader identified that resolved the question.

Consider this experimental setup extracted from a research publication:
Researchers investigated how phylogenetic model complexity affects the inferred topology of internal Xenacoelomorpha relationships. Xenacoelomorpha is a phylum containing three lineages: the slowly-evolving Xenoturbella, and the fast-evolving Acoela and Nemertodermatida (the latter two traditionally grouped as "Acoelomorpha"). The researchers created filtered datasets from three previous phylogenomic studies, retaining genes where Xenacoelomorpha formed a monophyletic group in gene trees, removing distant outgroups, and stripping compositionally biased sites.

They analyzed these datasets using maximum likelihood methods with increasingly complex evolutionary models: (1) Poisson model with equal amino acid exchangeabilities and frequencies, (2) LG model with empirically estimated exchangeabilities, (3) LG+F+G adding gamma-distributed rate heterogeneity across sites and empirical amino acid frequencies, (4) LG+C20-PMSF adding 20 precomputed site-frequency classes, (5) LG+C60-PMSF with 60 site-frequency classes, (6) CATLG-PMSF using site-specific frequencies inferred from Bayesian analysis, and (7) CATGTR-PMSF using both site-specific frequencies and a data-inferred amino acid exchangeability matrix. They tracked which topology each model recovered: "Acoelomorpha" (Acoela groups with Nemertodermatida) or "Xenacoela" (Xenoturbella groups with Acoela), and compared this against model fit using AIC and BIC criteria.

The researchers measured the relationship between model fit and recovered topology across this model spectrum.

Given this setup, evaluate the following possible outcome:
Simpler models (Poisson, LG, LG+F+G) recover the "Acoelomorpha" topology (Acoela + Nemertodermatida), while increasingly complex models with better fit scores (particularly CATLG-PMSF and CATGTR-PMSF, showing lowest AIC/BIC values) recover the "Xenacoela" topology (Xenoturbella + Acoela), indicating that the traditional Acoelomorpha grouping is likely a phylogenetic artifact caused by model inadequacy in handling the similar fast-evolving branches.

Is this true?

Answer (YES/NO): YES